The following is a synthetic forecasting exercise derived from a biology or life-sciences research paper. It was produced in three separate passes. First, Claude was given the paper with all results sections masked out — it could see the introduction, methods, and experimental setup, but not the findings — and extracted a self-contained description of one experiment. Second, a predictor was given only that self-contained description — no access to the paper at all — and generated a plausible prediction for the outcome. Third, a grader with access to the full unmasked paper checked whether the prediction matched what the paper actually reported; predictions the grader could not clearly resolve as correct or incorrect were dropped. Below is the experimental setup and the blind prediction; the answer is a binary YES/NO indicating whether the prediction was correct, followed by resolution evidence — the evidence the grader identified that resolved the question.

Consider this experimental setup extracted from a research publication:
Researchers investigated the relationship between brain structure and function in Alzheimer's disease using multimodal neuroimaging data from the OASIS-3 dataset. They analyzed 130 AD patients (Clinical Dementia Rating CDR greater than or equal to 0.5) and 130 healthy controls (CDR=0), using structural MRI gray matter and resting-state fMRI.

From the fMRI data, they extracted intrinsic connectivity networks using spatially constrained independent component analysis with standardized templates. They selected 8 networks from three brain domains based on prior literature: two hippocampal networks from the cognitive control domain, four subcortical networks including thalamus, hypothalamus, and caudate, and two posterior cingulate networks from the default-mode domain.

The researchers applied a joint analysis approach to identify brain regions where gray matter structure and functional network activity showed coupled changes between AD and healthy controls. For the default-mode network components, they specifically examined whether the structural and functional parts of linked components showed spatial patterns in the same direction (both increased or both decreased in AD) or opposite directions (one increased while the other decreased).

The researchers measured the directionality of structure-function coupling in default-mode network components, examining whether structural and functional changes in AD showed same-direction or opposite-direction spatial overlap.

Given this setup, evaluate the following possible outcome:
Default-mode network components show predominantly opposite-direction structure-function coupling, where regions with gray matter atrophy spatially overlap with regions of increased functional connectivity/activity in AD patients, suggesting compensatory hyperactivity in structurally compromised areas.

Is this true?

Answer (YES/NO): NO